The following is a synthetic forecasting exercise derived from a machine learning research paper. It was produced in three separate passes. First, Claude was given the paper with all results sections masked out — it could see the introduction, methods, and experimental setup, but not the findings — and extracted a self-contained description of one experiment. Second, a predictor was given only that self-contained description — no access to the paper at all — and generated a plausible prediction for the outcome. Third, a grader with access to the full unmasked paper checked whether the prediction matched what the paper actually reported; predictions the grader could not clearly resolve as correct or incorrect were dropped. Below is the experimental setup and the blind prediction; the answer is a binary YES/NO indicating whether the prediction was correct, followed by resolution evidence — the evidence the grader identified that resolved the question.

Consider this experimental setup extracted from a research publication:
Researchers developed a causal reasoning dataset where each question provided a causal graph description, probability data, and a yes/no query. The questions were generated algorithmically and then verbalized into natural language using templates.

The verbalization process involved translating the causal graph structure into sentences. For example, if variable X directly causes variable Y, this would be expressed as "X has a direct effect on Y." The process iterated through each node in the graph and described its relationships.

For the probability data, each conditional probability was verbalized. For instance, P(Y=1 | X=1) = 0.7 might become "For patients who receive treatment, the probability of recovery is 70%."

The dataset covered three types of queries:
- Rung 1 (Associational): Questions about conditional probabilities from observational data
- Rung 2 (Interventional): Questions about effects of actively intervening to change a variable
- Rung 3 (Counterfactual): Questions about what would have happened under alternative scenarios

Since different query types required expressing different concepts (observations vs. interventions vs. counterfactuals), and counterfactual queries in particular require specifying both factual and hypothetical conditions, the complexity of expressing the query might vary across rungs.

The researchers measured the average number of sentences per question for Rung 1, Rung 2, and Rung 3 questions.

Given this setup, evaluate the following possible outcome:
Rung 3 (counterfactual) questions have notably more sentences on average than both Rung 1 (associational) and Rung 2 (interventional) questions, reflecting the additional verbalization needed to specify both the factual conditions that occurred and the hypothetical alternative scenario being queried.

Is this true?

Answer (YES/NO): NO